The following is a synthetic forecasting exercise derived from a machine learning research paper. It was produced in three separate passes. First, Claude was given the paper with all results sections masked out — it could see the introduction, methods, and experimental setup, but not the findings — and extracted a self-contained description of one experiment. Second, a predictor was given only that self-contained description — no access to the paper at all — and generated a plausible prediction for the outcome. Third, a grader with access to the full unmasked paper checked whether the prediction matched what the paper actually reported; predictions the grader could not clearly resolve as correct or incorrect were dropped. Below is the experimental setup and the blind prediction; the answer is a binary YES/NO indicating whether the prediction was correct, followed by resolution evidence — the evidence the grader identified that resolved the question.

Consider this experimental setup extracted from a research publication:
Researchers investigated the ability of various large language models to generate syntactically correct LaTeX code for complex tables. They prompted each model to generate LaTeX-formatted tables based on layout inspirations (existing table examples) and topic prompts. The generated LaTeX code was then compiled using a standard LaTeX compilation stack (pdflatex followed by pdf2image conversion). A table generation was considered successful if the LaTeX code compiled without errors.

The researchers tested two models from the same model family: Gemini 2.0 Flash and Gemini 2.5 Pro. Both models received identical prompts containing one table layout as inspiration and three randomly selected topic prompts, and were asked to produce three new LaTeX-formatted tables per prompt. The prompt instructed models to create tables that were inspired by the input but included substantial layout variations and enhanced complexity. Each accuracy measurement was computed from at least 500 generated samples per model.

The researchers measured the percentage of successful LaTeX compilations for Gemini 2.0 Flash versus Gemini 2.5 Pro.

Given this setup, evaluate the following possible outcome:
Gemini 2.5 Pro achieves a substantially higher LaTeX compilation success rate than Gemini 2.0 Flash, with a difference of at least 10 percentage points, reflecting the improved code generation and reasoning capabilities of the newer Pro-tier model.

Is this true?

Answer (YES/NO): NO